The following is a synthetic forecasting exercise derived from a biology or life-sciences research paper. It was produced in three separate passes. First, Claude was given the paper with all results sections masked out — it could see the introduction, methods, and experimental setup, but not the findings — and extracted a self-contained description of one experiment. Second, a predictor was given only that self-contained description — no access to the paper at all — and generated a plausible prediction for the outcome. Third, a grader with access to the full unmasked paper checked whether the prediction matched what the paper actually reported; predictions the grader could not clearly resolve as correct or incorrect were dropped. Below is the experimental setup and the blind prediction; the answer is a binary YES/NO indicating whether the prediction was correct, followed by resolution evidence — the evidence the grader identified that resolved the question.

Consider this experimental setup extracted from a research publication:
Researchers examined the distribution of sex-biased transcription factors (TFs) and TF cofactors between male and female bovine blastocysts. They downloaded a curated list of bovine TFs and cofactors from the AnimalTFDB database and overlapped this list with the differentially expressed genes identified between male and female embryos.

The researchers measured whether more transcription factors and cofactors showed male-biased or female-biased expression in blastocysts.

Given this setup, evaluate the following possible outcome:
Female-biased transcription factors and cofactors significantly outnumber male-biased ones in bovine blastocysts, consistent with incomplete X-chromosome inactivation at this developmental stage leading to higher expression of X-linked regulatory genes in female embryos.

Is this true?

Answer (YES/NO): YES